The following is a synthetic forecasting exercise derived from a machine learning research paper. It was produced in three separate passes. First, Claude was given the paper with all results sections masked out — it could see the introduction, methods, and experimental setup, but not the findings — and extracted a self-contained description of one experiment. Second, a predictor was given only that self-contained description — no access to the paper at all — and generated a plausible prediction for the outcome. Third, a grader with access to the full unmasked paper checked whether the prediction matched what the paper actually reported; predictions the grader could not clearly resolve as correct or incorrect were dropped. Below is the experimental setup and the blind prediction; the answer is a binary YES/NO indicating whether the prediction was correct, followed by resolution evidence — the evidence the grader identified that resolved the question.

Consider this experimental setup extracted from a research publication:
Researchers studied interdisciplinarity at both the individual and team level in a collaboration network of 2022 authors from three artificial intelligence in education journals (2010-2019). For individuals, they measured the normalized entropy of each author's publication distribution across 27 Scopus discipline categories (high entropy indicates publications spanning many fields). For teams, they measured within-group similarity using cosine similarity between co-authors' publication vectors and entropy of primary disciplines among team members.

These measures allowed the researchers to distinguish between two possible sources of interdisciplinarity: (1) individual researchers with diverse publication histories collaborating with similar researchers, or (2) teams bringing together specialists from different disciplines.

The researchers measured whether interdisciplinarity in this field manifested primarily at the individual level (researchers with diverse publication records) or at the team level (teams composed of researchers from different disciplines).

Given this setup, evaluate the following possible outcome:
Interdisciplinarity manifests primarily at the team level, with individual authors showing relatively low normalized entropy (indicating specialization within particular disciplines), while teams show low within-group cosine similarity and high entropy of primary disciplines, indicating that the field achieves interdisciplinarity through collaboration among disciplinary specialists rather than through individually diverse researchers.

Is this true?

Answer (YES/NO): NO